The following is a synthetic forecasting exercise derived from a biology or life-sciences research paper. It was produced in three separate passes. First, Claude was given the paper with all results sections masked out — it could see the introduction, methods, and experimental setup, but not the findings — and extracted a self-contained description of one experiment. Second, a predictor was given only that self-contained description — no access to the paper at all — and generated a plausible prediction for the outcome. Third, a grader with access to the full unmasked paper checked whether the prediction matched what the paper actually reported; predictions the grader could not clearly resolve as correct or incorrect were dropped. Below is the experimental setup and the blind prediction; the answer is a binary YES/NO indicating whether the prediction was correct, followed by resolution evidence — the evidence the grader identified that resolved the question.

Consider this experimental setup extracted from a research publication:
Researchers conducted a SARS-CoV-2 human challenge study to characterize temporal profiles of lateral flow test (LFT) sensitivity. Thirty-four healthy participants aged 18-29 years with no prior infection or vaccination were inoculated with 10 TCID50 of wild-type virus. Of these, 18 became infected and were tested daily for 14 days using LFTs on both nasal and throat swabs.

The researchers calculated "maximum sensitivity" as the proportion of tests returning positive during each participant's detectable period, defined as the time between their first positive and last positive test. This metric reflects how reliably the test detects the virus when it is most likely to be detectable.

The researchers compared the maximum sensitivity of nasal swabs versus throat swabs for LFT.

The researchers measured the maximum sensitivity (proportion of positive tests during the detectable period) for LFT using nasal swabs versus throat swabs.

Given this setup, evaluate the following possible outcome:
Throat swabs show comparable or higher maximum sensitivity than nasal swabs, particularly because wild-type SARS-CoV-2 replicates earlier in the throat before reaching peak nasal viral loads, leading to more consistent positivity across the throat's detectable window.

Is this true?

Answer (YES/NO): NO